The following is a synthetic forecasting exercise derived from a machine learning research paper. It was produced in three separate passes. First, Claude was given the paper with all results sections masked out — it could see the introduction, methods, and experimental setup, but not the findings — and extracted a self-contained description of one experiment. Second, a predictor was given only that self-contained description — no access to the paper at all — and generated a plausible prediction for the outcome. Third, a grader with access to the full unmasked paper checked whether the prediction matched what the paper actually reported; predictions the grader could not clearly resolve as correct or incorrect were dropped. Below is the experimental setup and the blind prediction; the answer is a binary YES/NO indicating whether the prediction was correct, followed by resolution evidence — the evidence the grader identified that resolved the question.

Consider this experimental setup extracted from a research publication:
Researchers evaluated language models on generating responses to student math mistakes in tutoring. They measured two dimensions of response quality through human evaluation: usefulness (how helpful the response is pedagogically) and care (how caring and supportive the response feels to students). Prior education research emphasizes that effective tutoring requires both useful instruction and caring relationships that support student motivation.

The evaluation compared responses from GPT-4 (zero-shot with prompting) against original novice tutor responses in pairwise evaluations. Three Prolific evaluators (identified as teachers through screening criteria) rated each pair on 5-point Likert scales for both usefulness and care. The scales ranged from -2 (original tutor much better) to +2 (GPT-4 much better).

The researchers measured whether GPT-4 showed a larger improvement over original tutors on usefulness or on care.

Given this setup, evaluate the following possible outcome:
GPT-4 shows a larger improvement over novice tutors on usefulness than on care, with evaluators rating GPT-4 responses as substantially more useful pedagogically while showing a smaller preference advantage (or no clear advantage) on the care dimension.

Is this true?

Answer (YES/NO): YES